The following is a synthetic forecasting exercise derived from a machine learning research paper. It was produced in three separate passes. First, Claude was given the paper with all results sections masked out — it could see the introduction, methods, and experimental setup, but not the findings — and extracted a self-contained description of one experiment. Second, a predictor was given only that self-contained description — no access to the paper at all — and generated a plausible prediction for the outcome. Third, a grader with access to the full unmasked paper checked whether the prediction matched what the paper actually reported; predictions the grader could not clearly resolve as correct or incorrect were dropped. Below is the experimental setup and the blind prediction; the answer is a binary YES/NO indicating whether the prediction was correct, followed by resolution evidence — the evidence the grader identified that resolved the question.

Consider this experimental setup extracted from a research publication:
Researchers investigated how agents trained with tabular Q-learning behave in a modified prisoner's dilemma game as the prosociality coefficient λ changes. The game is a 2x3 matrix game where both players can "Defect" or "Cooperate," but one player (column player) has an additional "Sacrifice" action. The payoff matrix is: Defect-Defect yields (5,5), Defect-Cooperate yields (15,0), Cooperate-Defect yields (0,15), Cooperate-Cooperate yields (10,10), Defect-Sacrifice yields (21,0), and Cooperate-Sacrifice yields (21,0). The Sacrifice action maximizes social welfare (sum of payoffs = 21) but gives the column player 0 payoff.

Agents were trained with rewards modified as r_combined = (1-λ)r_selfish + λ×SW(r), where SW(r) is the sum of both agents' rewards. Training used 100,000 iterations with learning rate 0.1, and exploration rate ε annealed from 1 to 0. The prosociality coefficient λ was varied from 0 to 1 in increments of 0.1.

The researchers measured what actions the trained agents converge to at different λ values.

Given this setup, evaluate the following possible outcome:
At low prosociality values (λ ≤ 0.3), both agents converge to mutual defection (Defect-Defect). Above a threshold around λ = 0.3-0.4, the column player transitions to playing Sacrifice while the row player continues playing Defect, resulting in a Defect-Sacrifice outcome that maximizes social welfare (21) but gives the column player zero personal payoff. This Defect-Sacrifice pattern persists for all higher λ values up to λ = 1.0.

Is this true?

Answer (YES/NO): NO